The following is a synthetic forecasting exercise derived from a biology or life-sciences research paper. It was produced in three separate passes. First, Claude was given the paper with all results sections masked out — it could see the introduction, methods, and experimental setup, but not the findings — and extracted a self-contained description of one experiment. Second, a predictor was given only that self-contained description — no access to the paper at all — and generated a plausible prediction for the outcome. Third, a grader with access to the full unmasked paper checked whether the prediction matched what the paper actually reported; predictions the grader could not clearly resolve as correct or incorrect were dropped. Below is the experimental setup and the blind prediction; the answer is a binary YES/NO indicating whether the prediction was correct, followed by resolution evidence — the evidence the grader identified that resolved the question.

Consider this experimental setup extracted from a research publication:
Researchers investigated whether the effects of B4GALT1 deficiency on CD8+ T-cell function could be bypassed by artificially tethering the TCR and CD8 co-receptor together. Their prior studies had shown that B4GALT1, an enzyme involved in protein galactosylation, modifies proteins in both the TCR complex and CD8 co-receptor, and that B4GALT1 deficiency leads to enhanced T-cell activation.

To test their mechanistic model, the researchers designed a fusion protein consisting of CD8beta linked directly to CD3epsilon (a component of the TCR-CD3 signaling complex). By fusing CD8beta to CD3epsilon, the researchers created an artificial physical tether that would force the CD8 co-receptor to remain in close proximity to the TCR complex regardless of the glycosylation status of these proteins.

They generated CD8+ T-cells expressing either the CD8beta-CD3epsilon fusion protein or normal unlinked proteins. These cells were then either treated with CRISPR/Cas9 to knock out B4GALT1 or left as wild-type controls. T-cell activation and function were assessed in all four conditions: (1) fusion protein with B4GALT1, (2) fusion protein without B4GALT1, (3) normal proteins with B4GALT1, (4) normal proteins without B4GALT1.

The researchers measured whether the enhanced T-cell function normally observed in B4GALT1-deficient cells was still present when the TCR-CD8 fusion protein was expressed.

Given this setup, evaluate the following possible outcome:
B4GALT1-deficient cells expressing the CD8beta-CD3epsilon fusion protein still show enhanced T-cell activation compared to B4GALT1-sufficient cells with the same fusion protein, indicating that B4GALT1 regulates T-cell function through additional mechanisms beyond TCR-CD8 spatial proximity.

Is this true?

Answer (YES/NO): NO